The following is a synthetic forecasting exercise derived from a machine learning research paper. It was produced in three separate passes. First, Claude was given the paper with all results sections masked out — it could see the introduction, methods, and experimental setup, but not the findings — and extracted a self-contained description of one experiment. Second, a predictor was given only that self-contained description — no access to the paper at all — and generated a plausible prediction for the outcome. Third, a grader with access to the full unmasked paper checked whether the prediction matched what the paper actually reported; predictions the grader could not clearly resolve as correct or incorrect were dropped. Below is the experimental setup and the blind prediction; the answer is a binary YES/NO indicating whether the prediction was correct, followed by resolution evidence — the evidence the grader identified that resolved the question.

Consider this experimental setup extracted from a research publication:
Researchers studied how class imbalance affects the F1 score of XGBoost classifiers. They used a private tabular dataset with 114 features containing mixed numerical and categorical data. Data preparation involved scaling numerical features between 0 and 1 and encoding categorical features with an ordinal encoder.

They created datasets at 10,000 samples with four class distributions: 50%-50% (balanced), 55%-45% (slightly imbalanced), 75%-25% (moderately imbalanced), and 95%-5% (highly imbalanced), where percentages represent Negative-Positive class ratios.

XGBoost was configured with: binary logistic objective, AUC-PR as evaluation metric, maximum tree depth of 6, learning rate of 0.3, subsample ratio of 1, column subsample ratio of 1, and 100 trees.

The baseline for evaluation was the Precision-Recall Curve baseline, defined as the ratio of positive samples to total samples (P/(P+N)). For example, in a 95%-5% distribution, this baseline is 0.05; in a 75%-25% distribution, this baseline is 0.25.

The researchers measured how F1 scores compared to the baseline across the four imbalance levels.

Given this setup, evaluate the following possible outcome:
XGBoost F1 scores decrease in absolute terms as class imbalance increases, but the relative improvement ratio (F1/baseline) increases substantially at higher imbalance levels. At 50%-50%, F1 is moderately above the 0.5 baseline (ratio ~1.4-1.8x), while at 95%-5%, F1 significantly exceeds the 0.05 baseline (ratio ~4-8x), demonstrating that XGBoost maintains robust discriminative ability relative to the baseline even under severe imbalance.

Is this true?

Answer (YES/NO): NO